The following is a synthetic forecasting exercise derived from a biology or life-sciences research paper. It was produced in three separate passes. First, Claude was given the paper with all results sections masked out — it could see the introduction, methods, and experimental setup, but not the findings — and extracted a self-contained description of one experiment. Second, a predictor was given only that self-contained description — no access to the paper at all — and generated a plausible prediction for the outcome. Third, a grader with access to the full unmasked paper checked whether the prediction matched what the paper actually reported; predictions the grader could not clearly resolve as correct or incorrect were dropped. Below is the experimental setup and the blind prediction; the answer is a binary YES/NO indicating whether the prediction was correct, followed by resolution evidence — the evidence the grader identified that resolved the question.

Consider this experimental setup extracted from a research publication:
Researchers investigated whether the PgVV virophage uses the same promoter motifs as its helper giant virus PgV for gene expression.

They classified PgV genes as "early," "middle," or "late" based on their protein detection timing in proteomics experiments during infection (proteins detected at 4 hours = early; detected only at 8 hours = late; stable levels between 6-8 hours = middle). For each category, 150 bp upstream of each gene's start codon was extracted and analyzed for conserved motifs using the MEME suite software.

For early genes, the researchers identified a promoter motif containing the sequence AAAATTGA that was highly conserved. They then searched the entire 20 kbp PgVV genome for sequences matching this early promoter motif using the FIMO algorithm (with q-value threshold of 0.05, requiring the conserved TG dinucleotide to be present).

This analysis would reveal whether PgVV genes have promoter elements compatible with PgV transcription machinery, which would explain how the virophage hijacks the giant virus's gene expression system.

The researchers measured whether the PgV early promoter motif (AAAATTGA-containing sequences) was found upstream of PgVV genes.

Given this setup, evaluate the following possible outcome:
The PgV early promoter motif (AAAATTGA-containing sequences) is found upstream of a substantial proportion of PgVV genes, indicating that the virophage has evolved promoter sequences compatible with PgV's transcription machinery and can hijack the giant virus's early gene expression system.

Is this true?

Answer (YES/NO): YES